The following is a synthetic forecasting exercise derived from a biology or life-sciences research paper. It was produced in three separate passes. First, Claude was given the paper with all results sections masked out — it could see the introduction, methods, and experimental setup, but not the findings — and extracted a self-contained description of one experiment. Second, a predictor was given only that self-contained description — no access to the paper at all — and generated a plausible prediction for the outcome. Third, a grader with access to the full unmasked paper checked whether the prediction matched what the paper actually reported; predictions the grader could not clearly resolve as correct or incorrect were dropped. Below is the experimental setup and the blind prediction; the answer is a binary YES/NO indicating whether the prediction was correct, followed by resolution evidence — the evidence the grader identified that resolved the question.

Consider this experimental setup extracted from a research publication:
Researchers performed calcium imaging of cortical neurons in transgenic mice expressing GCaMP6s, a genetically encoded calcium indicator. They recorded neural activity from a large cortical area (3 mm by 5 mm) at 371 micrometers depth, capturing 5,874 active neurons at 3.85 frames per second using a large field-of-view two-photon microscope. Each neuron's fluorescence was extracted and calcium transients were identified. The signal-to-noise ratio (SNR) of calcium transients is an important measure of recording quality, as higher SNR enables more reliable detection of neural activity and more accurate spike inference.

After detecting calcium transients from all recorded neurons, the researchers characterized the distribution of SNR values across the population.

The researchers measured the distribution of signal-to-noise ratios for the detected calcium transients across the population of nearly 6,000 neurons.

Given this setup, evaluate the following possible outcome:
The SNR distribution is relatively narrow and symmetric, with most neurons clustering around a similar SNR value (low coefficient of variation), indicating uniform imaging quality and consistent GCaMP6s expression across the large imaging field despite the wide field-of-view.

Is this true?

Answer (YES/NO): NO